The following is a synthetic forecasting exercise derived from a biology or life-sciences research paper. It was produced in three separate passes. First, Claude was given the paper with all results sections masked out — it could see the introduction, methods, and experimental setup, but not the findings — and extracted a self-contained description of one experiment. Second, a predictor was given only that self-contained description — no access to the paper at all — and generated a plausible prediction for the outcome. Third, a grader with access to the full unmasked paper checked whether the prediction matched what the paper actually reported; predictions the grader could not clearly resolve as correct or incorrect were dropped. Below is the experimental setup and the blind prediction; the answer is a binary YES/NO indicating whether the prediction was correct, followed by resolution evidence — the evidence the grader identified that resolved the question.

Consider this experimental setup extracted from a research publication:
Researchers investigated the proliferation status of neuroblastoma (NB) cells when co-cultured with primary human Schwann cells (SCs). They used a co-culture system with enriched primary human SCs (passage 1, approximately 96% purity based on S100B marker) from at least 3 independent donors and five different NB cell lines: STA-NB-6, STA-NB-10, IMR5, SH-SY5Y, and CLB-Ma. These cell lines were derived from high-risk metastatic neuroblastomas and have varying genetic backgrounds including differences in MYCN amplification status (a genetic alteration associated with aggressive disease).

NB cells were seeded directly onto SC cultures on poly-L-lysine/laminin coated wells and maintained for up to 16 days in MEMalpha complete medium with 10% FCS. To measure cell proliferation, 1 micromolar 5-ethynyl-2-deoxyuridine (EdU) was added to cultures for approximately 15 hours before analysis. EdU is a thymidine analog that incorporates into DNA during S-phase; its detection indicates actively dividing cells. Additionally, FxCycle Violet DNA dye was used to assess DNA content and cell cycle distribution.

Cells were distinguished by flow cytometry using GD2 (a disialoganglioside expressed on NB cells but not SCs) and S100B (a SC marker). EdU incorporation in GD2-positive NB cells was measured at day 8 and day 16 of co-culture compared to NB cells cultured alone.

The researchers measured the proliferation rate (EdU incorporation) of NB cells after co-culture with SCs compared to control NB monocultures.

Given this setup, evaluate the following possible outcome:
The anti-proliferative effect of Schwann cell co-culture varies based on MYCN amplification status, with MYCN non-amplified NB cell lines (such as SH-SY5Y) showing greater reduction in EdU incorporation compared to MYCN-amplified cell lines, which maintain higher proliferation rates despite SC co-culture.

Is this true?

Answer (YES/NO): NO